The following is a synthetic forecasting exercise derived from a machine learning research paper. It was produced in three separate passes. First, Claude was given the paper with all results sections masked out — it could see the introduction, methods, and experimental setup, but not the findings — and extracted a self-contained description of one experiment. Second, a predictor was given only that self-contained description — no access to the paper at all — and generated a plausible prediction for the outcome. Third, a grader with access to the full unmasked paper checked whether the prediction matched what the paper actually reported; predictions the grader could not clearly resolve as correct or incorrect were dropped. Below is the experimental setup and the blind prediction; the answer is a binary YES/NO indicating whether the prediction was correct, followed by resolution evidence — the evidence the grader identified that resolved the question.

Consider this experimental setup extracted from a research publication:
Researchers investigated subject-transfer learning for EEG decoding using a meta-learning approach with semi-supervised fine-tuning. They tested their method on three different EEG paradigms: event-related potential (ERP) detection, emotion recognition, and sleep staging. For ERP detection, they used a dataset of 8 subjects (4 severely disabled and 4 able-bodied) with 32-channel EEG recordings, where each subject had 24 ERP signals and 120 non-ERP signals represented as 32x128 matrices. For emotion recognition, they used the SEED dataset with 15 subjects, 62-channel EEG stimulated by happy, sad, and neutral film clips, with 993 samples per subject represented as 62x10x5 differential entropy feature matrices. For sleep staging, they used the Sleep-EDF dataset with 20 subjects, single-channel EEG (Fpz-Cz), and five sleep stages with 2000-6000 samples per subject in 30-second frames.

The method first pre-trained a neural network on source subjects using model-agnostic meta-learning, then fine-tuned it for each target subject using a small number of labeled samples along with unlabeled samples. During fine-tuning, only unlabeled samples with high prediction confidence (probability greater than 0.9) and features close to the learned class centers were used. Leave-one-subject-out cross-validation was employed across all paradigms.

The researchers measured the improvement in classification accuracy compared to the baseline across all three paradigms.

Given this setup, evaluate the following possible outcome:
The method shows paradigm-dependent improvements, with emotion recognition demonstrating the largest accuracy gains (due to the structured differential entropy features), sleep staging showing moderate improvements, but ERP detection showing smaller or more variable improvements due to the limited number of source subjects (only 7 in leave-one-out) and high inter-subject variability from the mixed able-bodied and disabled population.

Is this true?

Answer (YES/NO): NO